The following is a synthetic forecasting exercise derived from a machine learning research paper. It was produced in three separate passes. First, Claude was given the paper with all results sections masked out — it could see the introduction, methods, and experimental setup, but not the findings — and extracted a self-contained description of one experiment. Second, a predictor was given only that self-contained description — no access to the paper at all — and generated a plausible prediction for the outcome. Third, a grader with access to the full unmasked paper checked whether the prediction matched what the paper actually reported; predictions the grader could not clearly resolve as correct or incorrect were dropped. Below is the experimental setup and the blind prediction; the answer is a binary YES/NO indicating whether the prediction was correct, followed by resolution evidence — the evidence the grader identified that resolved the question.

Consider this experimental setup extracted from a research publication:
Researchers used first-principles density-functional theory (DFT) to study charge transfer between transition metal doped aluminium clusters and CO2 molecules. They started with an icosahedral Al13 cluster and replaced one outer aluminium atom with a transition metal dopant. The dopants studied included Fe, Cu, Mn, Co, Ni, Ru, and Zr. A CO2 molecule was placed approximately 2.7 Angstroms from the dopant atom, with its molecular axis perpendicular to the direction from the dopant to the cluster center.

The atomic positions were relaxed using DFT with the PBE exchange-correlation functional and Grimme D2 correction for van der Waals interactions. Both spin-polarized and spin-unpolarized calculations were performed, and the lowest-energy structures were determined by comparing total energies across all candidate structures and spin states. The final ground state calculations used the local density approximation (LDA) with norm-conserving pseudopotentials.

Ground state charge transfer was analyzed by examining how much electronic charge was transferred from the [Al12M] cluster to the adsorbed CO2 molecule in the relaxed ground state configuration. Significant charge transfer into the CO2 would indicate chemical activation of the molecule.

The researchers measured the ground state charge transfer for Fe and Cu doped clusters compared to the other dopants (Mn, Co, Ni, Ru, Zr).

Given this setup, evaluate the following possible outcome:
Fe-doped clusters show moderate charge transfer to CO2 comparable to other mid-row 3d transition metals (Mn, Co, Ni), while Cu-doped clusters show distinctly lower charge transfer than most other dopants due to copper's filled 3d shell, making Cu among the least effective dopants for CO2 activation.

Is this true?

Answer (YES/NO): NO